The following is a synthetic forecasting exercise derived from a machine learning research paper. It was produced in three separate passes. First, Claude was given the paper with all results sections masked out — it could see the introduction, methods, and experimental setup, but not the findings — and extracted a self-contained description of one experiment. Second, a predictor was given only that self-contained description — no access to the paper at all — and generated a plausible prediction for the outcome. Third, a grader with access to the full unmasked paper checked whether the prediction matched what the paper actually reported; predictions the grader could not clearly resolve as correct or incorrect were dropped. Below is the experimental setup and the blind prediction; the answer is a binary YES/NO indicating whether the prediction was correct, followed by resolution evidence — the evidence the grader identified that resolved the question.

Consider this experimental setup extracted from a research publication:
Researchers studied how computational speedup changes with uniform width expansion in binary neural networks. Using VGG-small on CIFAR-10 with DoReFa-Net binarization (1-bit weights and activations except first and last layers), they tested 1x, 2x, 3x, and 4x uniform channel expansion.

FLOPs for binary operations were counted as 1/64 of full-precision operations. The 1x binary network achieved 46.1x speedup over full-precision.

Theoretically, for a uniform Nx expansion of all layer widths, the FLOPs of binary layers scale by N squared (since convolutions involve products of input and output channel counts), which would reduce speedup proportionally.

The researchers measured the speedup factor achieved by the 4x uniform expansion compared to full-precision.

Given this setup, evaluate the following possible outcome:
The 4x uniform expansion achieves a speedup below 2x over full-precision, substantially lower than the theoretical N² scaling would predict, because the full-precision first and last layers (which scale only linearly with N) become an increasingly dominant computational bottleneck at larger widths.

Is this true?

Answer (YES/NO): NO